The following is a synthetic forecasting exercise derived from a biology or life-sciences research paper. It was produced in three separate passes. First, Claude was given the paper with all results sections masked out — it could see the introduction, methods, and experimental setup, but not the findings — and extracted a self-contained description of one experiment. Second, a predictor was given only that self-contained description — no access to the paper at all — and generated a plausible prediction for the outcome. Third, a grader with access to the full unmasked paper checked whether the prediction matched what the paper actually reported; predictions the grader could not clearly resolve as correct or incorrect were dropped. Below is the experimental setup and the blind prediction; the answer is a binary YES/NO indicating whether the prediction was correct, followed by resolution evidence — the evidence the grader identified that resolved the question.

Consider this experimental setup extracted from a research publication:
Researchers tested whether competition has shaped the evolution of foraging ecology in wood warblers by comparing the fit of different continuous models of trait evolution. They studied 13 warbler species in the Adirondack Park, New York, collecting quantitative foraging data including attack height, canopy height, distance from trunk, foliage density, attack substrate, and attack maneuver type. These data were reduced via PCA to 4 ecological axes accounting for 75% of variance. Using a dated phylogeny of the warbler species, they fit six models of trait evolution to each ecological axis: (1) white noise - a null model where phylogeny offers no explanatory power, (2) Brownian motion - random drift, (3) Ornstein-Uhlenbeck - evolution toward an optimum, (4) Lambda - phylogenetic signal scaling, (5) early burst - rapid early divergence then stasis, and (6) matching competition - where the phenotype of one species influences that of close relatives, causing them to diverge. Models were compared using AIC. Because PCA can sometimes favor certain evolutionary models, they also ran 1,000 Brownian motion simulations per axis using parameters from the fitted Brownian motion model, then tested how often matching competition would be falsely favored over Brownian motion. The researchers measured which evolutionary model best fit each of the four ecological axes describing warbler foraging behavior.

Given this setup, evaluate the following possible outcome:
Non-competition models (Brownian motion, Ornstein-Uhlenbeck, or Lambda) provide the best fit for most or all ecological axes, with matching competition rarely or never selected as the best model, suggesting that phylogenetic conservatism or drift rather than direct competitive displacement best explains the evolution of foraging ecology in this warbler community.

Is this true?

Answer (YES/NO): NO